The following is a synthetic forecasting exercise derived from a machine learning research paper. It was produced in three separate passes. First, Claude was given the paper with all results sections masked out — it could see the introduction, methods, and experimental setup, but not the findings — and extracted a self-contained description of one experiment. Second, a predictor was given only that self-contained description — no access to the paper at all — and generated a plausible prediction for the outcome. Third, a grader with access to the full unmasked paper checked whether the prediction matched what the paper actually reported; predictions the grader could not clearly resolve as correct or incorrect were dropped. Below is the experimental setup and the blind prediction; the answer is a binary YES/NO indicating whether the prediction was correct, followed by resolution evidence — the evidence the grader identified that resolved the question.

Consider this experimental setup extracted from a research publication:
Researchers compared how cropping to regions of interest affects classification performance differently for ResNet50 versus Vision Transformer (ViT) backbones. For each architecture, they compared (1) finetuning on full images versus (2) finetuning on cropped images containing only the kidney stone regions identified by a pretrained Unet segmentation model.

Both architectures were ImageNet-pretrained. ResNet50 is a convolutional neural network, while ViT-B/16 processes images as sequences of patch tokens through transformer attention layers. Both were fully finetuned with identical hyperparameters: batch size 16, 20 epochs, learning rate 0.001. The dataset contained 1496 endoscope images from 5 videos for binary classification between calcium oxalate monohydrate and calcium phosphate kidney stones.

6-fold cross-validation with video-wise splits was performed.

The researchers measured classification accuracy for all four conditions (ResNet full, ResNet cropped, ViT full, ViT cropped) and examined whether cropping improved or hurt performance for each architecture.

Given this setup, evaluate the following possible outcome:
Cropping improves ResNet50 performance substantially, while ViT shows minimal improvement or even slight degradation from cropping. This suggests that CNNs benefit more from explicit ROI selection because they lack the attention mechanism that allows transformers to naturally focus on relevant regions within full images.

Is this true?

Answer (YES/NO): NO